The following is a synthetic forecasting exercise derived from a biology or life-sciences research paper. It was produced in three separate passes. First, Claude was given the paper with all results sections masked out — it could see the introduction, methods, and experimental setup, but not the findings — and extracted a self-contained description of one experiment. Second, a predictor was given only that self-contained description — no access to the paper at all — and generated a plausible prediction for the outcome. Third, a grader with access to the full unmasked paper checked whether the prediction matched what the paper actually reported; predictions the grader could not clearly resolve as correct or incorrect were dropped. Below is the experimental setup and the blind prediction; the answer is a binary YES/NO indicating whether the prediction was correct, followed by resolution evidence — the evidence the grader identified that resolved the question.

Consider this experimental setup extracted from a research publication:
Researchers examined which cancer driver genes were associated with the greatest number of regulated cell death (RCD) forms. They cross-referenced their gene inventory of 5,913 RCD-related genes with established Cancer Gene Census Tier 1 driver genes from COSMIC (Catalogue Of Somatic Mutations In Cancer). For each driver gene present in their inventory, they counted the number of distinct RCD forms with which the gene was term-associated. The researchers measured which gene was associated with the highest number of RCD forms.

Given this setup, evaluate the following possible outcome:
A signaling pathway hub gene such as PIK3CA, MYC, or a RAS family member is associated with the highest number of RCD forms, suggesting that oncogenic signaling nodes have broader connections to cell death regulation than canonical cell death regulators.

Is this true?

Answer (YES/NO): NO